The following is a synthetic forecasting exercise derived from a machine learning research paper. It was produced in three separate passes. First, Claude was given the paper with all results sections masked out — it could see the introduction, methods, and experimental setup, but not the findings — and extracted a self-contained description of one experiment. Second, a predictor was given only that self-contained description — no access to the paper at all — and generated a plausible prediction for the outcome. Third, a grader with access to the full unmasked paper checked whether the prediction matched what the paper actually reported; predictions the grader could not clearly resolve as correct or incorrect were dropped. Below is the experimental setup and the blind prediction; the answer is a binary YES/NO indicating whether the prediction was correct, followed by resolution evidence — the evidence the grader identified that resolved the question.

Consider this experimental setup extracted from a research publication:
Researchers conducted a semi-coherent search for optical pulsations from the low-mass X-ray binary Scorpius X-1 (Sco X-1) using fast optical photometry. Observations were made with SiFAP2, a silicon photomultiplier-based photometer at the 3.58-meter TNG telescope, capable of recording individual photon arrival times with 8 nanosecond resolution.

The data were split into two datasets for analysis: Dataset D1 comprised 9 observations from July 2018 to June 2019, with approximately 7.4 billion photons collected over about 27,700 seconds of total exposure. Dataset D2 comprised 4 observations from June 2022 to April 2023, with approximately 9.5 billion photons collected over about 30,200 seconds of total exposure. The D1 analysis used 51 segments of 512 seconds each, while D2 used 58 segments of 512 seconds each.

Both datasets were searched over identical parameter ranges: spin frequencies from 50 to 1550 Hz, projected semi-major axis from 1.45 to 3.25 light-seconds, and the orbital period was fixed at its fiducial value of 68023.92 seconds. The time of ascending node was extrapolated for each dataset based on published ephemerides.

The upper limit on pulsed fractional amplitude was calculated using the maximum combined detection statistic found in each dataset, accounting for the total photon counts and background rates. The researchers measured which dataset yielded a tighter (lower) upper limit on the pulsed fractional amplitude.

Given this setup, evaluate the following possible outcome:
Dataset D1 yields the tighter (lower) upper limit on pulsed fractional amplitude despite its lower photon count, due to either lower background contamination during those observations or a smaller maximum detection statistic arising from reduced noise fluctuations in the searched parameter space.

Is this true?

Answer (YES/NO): NO